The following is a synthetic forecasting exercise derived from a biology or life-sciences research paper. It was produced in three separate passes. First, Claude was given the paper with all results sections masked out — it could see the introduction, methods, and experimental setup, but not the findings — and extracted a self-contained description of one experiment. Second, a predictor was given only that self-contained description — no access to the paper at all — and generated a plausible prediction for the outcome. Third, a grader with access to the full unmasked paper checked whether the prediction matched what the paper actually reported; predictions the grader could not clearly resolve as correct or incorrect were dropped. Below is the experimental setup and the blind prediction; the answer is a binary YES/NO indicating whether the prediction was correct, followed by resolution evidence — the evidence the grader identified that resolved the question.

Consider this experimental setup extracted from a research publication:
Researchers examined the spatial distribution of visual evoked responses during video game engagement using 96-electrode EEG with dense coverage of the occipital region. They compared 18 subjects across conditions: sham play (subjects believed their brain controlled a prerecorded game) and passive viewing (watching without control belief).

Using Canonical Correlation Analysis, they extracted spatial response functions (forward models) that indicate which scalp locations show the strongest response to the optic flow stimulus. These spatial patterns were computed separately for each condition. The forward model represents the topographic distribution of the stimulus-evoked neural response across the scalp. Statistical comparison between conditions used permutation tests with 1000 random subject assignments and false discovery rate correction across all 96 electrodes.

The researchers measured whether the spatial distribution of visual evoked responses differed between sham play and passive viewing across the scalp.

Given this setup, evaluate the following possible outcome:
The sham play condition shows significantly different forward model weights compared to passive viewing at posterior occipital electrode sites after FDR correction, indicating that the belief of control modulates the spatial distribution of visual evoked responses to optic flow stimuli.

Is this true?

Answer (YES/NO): NO